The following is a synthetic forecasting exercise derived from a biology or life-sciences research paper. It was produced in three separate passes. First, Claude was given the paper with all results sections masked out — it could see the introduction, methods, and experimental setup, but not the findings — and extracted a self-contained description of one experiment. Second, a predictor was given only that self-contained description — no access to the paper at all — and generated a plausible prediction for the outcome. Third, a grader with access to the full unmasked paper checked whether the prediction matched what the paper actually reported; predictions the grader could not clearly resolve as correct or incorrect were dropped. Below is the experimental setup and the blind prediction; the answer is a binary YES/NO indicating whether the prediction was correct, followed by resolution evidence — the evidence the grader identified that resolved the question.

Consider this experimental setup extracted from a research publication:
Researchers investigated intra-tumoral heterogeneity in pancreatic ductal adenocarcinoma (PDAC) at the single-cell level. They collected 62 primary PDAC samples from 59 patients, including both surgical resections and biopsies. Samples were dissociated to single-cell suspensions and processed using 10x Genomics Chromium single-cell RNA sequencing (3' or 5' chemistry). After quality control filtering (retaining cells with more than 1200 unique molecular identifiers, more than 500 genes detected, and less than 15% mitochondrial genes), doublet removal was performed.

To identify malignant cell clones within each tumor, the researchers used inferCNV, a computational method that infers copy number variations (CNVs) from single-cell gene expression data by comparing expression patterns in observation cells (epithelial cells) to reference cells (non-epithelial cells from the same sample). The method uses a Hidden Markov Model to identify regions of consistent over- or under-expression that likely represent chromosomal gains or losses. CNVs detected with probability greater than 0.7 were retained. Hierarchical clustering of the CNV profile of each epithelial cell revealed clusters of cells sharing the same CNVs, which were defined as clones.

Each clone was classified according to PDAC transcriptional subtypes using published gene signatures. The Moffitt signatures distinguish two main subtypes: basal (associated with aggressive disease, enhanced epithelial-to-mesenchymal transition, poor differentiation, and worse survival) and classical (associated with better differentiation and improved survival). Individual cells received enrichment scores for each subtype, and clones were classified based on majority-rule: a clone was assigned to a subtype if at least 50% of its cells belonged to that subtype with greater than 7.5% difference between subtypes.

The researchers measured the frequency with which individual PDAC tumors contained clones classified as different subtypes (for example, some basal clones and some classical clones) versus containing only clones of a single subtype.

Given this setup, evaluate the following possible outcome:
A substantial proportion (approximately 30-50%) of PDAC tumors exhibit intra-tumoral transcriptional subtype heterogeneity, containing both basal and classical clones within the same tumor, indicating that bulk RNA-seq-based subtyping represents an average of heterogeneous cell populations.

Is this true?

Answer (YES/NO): YES